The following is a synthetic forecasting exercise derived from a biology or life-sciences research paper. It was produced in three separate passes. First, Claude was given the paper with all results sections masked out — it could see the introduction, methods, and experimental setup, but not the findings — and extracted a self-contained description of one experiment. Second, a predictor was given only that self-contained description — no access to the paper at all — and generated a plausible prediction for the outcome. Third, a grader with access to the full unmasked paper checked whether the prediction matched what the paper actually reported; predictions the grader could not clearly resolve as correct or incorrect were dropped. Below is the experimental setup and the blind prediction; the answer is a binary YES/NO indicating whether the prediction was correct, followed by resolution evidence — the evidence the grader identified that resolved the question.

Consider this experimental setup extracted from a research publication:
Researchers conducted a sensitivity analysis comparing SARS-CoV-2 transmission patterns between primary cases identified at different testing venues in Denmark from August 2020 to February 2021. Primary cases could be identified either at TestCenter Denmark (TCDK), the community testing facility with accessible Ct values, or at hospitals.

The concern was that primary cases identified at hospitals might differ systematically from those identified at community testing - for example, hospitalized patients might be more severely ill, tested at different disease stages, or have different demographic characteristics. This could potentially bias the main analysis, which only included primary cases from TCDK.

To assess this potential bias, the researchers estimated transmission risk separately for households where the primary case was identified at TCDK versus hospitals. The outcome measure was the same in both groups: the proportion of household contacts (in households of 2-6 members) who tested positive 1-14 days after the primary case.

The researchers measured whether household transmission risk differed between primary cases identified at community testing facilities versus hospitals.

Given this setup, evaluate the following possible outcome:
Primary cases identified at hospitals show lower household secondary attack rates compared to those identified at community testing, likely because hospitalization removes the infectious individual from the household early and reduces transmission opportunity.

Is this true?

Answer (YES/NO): NO